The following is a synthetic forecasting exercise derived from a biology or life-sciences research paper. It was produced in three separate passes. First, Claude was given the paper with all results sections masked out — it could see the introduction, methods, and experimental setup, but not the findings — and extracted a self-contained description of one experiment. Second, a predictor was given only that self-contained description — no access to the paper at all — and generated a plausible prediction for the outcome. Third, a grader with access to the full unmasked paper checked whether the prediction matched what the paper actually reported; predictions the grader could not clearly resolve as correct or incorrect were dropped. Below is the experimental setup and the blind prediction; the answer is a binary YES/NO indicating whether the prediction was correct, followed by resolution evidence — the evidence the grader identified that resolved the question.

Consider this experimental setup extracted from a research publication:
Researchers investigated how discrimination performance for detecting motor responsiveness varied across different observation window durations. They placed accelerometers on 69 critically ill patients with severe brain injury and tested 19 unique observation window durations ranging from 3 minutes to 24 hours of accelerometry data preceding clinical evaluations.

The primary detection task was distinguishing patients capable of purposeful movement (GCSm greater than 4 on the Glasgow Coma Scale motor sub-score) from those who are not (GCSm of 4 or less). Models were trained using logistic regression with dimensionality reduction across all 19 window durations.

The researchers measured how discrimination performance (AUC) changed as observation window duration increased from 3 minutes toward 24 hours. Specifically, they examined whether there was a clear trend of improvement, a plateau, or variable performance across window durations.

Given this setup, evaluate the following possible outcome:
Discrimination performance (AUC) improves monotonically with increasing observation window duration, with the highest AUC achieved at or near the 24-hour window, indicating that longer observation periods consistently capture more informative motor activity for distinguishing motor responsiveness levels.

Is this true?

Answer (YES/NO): NO